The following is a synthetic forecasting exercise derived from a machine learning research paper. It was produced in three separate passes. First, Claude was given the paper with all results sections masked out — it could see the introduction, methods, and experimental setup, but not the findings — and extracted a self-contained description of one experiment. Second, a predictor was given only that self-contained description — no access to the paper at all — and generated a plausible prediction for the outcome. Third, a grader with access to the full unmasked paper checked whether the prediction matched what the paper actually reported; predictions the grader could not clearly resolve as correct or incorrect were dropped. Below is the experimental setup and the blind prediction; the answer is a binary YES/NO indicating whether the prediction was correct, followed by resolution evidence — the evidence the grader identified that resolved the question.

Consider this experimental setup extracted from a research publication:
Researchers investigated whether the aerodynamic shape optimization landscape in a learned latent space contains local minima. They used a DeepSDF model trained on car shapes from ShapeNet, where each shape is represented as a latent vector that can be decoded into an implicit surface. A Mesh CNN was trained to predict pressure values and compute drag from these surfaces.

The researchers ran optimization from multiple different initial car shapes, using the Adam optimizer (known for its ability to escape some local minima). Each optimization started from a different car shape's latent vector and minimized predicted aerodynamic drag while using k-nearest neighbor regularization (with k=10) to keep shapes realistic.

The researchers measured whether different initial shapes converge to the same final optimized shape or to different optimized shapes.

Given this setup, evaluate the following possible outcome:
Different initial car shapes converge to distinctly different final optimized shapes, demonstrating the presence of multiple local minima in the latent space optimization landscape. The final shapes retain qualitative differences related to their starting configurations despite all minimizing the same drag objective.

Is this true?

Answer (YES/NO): YES